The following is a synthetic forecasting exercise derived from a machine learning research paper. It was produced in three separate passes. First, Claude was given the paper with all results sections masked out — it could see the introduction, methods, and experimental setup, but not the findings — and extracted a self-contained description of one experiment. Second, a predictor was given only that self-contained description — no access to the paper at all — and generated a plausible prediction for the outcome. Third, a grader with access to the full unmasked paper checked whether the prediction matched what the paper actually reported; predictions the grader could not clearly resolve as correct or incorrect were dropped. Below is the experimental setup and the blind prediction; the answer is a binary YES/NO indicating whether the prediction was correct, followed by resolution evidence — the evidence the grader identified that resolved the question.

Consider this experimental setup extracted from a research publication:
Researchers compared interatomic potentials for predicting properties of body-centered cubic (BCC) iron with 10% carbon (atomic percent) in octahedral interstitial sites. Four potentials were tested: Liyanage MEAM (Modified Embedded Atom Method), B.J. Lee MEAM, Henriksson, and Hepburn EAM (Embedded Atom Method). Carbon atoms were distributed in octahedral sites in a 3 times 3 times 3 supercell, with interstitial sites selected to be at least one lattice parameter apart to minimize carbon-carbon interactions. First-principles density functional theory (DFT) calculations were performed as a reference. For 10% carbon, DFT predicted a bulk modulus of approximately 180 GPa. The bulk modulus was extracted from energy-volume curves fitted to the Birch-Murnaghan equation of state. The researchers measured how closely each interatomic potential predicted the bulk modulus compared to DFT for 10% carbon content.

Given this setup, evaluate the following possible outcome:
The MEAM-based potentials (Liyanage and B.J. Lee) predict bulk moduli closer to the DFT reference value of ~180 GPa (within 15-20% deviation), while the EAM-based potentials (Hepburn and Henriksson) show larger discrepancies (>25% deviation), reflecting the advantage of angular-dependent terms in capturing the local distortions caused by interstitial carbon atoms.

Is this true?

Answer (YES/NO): NO